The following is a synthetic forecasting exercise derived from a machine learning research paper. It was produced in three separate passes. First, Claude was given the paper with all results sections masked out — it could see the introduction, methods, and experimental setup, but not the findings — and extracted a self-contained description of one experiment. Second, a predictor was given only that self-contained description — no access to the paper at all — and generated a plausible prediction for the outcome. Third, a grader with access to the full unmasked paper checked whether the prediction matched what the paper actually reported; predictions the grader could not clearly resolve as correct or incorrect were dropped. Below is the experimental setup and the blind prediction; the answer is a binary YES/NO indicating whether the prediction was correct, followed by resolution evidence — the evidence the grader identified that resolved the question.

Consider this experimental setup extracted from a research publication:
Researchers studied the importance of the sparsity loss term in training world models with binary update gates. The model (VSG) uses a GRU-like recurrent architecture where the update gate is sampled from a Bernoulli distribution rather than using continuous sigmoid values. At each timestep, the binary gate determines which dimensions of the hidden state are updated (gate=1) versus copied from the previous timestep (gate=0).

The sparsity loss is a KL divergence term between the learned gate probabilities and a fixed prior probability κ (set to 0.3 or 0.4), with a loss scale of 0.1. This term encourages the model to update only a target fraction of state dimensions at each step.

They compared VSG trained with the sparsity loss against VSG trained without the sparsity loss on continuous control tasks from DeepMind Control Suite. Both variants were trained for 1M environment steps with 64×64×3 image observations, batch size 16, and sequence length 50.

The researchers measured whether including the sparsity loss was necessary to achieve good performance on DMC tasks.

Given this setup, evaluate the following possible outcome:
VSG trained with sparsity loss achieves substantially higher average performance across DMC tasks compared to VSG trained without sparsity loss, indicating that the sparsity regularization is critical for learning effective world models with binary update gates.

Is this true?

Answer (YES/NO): YES